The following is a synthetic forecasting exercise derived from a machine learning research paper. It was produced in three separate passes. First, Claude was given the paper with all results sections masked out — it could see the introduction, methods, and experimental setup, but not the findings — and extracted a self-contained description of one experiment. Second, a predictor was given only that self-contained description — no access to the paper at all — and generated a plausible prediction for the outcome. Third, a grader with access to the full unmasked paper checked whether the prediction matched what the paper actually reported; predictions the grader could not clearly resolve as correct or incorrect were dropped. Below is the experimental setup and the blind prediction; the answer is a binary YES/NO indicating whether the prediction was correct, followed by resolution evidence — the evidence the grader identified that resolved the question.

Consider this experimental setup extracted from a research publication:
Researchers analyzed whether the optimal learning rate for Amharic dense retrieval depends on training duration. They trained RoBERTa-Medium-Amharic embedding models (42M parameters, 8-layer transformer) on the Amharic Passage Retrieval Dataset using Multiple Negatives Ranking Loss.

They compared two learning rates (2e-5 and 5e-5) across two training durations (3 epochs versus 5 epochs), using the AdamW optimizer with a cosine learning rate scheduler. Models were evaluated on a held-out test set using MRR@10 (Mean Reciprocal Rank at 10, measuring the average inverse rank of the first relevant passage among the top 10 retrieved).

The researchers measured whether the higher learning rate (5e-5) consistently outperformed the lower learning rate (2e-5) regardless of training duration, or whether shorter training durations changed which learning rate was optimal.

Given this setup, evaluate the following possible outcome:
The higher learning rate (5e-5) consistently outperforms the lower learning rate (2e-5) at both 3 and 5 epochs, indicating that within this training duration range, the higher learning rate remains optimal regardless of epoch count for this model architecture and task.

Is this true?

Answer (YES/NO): YES